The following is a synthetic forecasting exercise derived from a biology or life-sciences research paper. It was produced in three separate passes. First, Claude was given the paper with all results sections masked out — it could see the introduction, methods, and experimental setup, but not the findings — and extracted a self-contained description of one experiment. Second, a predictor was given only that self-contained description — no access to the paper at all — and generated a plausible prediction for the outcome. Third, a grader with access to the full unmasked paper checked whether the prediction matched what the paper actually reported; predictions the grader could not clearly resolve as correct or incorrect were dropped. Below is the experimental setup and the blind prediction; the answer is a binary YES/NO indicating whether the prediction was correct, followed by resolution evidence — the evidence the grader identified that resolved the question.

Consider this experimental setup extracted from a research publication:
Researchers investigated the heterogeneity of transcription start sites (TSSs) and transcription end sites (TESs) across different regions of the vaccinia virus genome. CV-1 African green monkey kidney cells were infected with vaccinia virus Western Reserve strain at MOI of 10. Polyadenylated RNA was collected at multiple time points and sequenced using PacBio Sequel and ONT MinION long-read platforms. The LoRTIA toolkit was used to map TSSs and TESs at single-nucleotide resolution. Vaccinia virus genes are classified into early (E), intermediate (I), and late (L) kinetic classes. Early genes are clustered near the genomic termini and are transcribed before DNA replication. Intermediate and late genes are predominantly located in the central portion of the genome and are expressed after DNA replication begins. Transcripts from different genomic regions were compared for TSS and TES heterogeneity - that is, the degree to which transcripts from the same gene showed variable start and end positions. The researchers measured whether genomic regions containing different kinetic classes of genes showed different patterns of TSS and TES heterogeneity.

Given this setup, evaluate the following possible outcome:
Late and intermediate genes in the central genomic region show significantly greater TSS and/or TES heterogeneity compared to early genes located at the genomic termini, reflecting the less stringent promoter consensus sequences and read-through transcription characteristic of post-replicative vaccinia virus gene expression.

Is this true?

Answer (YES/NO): YES